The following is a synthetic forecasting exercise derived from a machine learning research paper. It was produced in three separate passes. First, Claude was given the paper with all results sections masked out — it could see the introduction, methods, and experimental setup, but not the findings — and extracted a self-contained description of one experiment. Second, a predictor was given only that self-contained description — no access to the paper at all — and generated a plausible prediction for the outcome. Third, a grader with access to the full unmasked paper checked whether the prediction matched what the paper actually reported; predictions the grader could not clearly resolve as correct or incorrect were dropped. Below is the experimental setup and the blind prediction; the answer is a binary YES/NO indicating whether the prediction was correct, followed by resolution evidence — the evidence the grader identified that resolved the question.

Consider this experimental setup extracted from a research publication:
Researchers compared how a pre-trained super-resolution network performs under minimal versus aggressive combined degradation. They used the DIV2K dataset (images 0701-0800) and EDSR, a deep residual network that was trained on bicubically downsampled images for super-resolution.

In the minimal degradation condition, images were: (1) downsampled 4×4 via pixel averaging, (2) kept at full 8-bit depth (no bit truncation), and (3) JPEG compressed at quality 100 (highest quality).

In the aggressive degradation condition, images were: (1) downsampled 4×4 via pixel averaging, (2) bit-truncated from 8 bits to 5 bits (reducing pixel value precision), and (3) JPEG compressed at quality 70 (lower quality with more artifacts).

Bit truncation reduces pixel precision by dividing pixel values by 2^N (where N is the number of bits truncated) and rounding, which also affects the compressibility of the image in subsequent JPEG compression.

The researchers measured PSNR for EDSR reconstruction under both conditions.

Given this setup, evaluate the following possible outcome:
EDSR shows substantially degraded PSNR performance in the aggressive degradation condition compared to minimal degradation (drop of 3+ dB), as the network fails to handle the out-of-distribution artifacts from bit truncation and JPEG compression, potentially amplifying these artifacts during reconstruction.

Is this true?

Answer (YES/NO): YES